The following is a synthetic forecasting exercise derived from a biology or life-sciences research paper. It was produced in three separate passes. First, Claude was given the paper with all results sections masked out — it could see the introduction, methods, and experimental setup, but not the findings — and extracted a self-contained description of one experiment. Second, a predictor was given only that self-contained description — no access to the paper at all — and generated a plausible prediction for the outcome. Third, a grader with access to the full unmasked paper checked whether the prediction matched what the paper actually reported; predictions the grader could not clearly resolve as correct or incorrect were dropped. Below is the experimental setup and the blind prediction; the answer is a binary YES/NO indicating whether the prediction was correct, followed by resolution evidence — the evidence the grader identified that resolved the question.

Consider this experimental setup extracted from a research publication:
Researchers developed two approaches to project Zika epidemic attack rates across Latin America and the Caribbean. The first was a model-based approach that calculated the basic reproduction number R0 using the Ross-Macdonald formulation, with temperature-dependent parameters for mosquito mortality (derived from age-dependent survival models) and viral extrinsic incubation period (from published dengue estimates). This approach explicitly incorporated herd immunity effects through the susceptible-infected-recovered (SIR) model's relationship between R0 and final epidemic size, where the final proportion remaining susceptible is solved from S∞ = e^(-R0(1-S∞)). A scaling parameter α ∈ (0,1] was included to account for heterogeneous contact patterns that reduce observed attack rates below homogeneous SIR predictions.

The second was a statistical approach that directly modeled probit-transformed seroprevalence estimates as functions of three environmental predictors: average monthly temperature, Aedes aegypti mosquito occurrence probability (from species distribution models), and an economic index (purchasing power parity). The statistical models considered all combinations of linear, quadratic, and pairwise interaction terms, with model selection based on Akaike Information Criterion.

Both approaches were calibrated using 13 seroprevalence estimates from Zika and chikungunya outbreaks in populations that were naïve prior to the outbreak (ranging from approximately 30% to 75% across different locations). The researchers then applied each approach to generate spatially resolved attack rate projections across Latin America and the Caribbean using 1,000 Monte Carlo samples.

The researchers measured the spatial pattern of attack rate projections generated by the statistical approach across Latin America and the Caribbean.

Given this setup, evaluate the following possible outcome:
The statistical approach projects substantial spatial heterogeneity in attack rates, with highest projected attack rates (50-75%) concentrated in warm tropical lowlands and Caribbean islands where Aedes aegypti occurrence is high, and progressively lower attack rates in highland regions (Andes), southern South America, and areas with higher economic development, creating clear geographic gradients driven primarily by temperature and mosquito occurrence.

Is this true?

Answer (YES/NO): NO